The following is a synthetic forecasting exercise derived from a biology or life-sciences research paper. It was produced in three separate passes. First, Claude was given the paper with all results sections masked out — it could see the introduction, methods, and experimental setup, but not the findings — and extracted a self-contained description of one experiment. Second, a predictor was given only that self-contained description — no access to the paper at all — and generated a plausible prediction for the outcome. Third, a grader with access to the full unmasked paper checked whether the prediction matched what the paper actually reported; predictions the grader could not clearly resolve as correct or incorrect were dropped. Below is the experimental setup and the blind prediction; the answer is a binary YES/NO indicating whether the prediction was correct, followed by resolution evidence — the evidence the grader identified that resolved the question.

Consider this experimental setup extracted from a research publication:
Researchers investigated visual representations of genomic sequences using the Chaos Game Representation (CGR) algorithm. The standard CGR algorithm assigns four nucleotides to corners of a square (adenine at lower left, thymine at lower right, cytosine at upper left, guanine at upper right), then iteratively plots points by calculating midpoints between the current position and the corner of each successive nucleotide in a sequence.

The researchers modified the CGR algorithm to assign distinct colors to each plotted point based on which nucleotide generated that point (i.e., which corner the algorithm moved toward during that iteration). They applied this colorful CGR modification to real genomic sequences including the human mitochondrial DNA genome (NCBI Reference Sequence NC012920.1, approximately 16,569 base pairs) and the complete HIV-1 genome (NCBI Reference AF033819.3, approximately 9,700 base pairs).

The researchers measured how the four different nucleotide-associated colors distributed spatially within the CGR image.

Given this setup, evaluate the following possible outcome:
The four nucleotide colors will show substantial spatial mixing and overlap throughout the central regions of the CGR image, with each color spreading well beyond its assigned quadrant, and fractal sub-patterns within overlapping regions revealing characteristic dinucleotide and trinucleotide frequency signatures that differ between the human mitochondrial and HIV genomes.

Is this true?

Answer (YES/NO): NO